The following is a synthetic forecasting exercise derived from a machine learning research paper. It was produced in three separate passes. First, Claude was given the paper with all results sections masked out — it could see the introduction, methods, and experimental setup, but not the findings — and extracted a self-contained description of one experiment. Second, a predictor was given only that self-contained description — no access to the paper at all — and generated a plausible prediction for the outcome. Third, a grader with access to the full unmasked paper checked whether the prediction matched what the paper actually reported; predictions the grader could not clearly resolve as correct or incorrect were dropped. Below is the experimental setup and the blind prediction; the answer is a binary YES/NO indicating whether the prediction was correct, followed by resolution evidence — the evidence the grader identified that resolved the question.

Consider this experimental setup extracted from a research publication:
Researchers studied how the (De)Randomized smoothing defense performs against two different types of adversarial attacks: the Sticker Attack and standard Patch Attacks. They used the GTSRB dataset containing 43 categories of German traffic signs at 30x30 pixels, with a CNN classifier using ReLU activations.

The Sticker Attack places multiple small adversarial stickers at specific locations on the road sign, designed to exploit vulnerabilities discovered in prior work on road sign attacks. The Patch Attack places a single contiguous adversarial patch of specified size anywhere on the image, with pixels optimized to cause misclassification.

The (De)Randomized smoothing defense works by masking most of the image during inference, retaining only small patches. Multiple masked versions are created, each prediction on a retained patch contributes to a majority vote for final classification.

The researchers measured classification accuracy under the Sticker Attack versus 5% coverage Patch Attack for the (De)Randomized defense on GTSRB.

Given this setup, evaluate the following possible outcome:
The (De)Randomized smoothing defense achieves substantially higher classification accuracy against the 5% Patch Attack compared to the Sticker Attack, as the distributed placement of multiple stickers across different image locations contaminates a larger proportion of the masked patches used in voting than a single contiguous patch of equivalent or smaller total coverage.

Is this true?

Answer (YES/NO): YES